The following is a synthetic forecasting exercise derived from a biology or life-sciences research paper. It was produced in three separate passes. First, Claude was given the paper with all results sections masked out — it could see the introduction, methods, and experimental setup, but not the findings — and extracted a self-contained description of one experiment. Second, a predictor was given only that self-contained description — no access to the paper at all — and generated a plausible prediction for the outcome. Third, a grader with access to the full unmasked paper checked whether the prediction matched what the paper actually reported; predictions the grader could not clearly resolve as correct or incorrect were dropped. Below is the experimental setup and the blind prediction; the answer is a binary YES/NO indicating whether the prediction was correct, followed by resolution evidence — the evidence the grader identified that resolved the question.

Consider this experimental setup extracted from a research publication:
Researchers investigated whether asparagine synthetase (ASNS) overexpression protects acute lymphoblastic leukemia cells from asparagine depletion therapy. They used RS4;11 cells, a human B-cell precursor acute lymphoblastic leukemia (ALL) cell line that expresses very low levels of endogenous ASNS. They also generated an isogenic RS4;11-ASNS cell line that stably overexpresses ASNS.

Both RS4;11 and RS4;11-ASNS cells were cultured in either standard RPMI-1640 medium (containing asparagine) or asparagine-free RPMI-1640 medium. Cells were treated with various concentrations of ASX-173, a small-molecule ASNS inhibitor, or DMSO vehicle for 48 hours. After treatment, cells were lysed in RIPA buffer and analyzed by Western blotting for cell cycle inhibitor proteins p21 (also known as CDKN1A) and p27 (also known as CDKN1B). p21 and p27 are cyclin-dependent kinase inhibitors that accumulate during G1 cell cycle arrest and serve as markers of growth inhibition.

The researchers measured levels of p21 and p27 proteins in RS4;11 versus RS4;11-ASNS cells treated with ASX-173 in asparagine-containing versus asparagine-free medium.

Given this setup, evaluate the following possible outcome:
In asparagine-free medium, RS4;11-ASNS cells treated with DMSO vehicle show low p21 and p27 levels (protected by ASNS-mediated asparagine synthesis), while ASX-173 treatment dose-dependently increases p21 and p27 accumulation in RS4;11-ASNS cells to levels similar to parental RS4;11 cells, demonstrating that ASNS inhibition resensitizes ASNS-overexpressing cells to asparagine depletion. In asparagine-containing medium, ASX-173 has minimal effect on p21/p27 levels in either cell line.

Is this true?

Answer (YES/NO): NO